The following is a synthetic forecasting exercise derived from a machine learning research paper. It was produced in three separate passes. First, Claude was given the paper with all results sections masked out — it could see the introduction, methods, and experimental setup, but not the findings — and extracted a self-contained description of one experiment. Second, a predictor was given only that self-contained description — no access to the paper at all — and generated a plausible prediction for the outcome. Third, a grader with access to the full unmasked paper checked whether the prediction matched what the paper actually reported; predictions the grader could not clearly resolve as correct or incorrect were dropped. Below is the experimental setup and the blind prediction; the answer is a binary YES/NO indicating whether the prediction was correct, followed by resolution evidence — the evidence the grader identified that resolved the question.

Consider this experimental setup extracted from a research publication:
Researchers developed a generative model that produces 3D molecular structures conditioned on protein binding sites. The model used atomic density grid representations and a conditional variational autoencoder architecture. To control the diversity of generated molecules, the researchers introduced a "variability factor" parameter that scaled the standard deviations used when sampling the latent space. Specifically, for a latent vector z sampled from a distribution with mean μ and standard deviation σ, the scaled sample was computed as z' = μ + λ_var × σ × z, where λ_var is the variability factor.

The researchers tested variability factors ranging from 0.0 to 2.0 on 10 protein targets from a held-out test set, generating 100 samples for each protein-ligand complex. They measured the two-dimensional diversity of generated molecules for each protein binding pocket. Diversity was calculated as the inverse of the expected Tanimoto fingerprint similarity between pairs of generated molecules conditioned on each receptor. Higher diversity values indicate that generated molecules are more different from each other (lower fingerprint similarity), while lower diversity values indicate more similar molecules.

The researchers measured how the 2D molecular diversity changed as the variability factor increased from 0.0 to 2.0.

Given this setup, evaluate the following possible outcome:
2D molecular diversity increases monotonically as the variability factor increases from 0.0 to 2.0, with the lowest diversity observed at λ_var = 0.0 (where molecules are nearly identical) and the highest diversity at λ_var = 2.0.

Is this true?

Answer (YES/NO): NO